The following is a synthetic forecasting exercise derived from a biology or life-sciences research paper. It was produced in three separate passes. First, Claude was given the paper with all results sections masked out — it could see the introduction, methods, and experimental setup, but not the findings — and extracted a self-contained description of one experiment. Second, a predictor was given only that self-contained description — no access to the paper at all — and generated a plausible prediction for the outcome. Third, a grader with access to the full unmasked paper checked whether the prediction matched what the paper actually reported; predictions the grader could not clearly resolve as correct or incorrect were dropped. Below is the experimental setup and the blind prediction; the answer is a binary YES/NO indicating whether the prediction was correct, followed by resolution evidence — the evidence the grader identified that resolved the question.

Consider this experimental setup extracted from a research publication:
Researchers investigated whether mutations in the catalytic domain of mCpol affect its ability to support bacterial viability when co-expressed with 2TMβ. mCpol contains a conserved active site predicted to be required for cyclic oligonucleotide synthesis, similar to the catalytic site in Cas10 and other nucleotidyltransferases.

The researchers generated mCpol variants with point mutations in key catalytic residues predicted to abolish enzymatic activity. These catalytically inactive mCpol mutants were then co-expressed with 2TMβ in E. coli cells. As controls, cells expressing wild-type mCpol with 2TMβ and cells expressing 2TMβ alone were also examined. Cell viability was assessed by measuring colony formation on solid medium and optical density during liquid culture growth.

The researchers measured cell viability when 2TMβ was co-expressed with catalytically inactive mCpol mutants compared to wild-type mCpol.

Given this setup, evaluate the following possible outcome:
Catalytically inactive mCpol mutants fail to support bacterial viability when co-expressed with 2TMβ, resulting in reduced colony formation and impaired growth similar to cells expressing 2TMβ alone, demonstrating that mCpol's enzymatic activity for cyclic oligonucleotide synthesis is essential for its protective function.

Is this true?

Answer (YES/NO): YES